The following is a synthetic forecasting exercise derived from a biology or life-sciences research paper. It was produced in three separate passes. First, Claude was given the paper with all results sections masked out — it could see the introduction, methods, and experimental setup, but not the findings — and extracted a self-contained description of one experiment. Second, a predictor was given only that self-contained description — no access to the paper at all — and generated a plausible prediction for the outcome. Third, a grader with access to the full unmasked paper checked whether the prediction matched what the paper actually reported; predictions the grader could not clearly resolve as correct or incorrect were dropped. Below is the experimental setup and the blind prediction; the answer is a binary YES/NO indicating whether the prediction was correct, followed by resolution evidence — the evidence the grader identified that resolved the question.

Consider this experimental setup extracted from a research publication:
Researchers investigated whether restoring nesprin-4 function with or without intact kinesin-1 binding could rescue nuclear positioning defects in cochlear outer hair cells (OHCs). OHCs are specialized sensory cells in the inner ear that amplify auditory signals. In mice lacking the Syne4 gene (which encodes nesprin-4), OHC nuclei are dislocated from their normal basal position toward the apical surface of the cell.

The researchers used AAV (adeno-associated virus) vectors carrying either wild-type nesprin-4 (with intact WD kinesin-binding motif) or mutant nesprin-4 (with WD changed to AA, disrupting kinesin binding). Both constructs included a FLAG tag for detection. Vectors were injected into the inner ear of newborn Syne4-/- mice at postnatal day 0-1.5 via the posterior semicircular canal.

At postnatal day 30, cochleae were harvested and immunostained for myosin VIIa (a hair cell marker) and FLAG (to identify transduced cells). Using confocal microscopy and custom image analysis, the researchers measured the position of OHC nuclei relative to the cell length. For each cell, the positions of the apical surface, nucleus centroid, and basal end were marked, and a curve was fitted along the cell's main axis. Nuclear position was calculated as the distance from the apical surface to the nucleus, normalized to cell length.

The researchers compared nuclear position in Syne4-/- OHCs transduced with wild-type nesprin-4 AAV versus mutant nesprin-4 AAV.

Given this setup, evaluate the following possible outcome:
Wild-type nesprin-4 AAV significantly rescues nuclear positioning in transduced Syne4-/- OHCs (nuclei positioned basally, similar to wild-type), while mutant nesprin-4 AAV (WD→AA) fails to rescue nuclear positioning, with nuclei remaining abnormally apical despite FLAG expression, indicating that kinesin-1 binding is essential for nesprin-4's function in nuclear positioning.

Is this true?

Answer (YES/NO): YES